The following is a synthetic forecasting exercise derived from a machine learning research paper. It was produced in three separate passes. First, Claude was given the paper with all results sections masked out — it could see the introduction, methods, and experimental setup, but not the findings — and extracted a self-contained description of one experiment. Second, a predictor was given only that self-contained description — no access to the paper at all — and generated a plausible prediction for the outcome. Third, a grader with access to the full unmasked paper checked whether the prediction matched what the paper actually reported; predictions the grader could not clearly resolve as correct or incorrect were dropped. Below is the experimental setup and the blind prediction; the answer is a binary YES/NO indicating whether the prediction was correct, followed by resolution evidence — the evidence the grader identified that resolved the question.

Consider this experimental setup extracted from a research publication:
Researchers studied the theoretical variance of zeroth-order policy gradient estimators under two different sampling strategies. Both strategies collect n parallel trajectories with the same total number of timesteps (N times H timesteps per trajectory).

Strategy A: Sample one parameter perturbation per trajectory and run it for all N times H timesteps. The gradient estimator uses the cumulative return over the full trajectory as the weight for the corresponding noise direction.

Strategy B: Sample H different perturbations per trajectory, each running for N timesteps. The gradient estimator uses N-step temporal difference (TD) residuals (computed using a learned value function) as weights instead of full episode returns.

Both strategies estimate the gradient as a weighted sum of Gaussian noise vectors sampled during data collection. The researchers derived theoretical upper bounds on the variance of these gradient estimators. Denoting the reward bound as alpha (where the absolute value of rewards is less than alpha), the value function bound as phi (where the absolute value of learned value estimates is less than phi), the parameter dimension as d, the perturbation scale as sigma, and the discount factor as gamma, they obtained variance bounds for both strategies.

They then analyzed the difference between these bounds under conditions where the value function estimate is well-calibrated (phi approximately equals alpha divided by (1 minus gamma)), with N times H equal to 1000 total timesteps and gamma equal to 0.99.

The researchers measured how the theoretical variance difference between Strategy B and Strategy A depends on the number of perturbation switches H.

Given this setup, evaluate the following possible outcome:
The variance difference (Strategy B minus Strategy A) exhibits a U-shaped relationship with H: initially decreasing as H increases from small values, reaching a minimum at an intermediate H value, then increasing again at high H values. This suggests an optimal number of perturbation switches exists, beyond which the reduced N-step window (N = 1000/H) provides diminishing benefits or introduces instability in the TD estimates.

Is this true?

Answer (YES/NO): NO